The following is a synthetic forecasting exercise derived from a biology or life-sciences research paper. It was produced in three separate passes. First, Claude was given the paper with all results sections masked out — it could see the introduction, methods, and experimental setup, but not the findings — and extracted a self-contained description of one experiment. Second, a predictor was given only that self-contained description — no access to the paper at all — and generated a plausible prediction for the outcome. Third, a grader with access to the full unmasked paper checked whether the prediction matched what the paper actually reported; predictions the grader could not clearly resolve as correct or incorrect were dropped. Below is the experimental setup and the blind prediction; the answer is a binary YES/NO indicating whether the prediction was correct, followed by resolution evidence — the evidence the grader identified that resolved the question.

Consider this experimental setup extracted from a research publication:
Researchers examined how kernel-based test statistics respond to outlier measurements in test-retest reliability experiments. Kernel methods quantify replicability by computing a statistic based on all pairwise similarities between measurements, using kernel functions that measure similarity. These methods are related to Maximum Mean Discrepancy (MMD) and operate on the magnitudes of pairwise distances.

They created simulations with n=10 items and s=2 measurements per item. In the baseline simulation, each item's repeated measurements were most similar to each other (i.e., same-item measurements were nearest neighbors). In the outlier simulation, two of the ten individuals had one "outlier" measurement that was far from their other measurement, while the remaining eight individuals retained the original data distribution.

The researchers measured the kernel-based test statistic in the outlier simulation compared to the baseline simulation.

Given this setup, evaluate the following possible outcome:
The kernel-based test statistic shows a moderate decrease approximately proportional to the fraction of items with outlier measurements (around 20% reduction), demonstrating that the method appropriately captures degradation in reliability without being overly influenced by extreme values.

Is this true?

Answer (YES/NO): NO